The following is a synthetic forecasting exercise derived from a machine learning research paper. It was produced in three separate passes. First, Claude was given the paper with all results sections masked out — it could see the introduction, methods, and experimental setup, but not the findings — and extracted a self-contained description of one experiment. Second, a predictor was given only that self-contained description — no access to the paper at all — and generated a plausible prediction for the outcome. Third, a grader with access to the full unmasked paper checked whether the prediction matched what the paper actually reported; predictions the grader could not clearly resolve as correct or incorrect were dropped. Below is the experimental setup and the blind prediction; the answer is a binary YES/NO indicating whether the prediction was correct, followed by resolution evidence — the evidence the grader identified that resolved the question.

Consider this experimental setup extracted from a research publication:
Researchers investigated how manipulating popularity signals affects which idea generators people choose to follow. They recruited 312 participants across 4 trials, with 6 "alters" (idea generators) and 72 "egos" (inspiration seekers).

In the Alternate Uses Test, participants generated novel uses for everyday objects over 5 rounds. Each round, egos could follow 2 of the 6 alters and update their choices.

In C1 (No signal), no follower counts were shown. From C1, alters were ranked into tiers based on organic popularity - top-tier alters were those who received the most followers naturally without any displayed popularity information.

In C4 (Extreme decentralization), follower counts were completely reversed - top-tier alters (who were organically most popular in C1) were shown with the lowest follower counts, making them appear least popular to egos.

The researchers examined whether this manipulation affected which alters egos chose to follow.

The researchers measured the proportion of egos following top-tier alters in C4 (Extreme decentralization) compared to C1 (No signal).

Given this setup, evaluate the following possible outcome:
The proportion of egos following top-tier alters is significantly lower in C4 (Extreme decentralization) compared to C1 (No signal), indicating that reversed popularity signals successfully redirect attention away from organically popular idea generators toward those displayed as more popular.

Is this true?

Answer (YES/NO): YES